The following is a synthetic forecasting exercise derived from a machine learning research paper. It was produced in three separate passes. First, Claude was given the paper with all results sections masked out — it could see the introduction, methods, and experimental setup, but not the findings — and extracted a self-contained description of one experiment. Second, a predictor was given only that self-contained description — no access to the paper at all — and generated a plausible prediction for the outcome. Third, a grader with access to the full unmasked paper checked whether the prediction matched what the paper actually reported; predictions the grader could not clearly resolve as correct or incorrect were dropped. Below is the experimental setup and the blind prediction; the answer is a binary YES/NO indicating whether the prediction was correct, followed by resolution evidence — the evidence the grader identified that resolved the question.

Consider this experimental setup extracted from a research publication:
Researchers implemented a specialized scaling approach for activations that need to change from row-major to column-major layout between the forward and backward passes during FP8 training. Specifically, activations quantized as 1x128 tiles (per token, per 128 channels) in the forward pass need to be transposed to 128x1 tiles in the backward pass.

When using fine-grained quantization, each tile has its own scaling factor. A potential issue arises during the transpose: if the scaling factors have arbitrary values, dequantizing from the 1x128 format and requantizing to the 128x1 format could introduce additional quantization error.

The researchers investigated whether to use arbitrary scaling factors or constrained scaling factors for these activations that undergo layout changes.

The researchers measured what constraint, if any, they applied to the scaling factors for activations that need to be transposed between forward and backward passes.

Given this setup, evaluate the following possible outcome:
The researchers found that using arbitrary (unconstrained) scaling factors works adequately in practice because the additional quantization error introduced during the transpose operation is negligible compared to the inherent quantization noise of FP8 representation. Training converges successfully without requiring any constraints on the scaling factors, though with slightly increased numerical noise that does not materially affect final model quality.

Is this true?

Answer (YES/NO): NO